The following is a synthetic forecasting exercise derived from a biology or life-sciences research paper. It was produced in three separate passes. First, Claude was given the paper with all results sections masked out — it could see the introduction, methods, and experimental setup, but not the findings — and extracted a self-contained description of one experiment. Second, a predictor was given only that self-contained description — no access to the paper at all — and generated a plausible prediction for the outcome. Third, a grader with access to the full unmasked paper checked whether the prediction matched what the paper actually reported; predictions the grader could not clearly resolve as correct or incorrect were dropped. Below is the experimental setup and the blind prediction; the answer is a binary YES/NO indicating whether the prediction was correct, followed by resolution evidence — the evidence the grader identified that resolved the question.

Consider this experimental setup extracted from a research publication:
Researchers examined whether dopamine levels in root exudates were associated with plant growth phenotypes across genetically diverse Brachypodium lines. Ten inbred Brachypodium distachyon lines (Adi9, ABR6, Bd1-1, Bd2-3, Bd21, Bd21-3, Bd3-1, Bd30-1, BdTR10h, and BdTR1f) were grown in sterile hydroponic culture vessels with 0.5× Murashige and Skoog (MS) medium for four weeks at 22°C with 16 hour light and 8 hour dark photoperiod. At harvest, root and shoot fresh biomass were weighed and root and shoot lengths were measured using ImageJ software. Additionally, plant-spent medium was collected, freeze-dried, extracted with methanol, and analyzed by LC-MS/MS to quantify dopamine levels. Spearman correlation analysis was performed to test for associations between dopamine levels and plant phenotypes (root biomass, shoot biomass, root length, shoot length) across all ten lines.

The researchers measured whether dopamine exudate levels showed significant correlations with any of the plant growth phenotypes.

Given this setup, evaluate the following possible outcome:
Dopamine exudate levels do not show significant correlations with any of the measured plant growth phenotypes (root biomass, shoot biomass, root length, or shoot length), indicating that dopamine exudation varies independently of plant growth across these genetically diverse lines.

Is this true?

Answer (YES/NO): NO